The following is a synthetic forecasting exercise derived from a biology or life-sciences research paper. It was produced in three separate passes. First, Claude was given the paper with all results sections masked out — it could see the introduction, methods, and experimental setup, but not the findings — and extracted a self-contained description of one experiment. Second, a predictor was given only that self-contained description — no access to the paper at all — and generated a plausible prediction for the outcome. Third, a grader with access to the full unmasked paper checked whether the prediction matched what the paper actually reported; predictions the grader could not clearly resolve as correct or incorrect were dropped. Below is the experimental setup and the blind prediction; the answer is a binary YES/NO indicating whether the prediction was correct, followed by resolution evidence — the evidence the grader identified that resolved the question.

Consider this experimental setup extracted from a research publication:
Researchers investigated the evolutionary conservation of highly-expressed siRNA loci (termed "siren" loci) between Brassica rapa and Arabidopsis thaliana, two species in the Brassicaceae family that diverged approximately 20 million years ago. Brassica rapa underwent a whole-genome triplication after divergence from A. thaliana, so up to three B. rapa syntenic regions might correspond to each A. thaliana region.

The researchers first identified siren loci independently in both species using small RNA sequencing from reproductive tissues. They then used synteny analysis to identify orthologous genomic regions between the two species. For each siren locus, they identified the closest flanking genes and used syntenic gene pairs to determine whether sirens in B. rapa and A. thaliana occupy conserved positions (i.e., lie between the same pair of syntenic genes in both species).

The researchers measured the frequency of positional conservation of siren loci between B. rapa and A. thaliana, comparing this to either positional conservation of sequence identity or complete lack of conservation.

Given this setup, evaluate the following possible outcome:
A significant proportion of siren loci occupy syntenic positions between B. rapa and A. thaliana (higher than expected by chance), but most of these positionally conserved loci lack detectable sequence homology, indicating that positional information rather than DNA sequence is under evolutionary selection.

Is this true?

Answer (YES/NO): NO